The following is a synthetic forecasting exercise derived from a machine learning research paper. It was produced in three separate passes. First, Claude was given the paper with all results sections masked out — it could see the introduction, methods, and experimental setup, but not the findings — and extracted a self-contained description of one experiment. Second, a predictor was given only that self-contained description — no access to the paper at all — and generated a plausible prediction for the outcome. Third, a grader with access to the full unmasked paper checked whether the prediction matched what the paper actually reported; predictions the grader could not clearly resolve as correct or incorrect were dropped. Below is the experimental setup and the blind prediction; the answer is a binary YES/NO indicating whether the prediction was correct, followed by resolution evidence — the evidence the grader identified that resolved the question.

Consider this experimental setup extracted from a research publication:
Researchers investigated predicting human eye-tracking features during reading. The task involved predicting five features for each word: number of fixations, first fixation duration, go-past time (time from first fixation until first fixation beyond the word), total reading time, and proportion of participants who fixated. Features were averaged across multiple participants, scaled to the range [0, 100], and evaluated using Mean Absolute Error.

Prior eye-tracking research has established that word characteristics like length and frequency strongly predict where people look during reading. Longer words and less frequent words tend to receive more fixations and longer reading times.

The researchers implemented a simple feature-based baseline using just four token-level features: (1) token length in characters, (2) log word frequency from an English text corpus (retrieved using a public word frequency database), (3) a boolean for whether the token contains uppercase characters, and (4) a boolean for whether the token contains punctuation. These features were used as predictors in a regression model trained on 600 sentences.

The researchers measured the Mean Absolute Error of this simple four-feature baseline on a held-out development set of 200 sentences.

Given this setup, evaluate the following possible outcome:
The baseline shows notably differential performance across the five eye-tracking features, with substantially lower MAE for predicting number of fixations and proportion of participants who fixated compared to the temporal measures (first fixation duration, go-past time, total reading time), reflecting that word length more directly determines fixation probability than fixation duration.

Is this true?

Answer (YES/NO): NO